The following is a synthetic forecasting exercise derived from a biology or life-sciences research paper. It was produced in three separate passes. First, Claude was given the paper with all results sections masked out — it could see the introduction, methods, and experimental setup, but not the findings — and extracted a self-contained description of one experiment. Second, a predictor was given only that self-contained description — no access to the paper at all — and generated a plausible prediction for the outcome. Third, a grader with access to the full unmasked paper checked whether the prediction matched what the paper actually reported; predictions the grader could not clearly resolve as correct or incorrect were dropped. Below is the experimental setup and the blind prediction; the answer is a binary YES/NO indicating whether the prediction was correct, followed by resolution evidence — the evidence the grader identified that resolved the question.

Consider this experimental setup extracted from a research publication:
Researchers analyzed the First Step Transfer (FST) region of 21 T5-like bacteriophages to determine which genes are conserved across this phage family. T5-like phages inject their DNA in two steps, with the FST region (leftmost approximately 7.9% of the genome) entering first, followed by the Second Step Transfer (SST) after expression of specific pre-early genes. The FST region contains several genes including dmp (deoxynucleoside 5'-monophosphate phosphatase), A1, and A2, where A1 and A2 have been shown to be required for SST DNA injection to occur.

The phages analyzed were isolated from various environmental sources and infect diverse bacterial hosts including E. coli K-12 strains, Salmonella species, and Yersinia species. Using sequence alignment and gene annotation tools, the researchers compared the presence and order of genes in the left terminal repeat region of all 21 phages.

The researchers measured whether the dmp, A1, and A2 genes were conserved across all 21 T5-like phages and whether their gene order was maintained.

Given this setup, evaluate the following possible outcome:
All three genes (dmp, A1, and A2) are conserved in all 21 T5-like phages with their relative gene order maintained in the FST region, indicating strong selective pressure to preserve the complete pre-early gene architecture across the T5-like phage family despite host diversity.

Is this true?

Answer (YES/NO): YES